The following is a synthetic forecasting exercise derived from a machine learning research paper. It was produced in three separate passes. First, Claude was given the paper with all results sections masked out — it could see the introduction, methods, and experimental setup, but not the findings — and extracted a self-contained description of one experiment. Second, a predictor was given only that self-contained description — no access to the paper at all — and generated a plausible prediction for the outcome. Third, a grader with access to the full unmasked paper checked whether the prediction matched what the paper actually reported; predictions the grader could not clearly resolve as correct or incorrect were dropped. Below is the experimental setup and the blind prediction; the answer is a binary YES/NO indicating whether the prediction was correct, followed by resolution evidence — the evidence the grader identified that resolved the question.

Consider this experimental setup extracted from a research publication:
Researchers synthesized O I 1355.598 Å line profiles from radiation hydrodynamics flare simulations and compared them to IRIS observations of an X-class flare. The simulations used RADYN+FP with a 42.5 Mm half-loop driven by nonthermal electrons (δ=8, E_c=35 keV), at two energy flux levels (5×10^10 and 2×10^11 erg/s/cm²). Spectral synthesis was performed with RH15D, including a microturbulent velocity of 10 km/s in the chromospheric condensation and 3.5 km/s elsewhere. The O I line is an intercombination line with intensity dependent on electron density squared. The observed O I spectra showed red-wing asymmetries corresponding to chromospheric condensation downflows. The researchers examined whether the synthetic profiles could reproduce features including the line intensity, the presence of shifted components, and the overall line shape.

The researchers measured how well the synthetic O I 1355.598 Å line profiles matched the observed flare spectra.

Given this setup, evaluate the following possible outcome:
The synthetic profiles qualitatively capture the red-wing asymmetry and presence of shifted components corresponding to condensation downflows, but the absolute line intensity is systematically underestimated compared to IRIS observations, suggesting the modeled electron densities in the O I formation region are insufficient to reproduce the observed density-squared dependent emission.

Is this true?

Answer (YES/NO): NO